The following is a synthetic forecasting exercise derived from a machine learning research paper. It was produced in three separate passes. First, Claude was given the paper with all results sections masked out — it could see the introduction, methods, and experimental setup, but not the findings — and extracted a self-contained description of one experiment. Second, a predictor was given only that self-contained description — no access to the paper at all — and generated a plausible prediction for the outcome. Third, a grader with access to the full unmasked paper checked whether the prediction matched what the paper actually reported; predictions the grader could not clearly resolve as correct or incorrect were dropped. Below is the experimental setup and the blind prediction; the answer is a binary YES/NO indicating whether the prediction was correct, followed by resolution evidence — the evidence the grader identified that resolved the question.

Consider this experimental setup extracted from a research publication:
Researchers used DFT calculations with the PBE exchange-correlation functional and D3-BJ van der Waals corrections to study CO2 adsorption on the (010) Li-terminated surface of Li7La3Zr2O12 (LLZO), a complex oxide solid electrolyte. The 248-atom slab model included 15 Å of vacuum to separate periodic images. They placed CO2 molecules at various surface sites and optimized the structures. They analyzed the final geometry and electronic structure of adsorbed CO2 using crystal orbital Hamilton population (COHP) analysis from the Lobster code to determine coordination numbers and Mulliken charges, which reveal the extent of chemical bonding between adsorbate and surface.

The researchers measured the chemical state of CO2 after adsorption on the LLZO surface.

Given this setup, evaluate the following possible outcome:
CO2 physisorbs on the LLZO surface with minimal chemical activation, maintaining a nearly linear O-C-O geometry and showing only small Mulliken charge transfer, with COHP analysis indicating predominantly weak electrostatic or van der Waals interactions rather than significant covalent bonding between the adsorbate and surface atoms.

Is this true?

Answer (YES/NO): NO